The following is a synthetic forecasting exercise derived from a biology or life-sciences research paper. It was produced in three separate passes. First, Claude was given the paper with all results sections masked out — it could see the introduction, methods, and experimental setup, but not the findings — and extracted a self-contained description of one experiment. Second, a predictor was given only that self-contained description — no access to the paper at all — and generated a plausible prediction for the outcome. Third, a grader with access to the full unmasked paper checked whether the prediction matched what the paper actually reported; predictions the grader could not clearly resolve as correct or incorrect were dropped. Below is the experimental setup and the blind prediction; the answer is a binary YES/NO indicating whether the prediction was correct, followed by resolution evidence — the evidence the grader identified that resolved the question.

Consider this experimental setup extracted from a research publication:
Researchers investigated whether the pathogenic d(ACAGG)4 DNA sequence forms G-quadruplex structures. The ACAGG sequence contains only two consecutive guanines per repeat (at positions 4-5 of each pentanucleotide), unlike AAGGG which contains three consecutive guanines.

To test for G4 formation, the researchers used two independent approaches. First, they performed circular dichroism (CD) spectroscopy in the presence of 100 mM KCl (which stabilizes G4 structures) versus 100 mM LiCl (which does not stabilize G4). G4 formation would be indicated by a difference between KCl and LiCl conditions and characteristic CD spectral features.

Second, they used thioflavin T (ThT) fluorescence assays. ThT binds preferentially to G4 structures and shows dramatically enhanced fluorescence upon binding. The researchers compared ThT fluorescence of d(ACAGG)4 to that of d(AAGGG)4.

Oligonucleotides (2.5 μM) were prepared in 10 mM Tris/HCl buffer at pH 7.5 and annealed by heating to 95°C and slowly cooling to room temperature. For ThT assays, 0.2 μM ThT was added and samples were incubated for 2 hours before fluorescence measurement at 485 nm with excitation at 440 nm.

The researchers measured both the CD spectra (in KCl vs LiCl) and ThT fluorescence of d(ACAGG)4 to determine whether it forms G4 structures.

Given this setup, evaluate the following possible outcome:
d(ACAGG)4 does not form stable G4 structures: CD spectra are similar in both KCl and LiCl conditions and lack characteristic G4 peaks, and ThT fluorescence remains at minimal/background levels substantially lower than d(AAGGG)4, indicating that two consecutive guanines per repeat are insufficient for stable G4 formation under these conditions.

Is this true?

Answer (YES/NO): YES